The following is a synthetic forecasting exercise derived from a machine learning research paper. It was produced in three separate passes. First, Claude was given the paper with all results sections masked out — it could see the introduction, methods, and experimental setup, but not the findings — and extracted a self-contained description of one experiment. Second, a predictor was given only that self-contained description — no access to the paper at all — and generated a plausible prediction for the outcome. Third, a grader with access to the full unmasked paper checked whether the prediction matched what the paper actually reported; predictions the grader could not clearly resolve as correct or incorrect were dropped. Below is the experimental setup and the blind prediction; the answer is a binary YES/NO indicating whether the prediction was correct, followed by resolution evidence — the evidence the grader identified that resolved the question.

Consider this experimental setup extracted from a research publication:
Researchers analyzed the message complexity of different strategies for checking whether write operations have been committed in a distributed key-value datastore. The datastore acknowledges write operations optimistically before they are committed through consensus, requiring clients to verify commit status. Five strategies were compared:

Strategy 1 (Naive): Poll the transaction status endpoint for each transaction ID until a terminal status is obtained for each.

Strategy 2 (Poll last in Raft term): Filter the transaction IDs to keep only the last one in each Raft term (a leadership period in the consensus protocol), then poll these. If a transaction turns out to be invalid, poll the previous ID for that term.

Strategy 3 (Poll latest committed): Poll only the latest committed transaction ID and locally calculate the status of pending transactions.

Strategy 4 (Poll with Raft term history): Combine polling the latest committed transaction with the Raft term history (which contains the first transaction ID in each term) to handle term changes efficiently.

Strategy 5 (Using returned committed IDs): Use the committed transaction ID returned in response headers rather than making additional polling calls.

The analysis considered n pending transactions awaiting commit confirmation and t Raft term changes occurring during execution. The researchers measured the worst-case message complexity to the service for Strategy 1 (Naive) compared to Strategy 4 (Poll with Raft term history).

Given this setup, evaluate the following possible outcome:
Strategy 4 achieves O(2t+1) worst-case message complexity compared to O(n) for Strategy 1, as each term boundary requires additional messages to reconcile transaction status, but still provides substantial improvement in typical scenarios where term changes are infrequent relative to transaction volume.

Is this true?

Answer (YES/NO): NO